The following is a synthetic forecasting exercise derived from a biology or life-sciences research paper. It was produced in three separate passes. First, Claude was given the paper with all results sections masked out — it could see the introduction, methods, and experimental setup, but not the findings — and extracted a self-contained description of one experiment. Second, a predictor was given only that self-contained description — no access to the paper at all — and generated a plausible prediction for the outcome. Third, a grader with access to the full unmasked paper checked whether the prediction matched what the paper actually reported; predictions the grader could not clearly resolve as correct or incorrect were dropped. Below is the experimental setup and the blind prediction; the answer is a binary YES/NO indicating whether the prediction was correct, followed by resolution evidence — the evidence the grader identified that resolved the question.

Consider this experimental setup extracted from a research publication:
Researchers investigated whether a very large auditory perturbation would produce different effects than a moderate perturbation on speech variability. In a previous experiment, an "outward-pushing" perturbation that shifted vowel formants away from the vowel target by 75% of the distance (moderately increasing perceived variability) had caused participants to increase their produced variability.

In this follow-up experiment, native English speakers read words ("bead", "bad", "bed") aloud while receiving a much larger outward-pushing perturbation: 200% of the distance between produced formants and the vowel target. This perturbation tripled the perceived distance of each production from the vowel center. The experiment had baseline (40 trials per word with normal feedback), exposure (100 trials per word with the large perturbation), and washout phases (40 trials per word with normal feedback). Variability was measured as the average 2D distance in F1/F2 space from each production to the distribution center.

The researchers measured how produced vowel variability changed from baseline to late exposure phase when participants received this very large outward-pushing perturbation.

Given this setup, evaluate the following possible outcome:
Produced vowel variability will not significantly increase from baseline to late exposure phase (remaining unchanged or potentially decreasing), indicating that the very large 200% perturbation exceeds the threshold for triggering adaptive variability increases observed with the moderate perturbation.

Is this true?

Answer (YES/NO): YES